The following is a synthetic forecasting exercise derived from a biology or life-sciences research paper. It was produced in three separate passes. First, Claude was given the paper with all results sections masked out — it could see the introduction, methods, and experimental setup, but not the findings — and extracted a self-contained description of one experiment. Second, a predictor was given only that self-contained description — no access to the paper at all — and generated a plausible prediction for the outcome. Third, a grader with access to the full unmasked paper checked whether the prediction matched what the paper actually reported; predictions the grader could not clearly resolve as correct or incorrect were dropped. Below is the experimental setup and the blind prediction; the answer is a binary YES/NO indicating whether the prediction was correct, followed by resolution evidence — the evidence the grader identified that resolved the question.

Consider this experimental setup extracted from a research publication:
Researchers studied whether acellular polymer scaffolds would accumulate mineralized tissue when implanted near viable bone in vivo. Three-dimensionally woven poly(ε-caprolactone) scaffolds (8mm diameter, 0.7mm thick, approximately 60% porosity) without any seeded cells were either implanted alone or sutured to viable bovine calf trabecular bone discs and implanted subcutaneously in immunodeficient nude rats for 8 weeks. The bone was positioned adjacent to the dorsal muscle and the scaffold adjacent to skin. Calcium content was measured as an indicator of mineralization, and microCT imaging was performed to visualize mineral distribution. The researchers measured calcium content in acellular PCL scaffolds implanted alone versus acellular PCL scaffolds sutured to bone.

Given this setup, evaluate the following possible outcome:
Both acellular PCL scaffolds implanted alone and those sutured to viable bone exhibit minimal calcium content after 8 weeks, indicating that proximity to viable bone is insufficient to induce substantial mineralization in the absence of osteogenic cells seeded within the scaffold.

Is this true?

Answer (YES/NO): YES